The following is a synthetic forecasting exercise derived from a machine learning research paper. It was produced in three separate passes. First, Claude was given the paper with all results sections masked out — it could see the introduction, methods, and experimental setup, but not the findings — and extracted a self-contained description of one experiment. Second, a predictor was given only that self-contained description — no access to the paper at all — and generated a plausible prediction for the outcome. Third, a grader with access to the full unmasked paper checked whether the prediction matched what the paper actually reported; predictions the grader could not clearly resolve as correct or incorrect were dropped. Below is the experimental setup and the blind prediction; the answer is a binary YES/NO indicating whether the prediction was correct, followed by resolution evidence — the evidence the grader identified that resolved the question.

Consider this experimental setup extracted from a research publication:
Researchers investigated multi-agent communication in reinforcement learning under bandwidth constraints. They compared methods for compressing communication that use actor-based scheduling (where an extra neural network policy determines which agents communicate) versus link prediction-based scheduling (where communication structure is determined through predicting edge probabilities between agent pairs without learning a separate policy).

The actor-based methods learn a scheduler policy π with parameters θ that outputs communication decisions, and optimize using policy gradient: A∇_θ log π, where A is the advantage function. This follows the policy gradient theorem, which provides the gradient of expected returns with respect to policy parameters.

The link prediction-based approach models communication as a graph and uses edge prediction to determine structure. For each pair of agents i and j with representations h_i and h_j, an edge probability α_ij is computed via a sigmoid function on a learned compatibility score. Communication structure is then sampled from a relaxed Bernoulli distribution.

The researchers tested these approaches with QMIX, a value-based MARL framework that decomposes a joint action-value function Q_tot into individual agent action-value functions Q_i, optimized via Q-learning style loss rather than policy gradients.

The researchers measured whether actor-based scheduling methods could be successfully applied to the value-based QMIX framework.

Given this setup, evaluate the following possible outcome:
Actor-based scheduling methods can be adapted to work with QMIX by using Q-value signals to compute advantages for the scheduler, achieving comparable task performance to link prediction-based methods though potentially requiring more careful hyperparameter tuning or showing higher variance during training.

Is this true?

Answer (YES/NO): NO